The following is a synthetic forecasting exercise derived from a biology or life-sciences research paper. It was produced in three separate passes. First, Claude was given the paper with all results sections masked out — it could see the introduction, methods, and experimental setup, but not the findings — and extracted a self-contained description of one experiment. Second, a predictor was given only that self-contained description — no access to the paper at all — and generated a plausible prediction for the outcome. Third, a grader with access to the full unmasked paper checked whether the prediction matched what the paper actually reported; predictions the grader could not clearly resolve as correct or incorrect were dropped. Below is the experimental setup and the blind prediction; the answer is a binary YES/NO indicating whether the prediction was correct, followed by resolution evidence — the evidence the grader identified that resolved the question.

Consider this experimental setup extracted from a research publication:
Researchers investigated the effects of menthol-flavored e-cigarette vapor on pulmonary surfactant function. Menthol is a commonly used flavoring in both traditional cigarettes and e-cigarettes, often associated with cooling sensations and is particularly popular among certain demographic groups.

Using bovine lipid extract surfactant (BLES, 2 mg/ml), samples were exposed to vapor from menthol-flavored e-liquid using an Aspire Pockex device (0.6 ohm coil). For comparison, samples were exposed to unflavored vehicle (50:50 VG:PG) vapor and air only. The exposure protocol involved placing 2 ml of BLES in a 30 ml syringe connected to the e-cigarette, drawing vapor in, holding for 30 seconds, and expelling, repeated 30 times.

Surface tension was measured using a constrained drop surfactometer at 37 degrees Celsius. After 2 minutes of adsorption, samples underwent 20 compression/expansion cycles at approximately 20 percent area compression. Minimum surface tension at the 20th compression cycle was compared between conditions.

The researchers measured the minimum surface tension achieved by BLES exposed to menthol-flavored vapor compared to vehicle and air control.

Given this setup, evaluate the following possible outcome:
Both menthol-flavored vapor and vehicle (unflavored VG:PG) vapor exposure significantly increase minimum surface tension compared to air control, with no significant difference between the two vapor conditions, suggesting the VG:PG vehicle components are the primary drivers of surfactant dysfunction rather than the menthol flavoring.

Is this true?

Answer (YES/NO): NO